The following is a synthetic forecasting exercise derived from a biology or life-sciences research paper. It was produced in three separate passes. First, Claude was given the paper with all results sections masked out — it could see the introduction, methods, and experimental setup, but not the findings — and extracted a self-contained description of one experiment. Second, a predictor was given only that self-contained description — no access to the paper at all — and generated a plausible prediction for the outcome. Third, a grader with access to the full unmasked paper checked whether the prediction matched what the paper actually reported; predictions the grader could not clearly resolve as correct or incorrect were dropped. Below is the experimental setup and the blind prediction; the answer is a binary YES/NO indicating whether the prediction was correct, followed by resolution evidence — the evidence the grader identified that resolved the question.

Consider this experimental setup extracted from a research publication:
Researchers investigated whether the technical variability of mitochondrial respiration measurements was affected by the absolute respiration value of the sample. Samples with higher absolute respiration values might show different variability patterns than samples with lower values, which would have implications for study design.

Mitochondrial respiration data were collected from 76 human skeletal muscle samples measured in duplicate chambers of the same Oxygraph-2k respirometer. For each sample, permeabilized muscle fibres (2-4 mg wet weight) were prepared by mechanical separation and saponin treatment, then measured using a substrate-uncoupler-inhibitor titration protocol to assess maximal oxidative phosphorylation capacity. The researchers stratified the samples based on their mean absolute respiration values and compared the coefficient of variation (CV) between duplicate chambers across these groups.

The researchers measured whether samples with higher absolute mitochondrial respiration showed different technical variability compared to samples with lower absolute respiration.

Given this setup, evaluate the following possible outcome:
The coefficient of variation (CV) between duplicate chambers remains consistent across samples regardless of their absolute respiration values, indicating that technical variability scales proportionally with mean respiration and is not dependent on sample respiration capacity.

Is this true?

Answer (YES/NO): NO